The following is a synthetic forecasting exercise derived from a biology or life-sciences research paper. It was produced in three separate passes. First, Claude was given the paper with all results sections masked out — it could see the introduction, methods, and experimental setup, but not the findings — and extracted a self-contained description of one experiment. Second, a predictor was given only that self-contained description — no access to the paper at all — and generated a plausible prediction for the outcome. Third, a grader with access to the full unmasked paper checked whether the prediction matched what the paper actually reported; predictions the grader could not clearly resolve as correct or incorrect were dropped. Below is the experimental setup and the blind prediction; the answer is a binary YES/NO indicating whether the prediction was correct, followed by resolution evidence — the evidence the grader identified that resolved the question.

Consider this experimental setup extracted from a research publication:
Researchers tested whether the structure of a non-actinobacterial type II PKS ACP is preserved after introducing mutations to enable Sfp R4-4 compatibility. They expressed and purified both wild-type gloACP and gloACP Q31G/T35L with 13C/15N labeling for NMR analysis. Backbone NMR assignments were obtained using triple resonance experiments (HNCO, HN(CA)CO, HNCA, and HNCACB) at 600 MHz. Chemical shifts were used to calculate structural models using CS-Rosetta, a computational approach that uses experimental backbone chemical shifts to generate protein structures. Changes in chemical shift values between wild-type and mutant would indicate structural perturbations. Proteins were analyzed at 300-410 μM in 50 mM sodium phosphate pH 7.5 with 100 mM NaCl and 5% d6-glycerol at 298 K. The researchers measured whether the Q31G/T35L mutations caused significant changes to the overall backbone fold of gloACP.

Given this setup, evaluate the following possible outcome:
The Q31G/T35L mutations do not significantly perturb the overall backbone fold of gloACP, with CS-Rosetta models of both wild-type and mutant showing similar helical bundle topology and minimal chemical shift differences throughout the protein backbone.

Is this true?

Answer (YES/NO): NO